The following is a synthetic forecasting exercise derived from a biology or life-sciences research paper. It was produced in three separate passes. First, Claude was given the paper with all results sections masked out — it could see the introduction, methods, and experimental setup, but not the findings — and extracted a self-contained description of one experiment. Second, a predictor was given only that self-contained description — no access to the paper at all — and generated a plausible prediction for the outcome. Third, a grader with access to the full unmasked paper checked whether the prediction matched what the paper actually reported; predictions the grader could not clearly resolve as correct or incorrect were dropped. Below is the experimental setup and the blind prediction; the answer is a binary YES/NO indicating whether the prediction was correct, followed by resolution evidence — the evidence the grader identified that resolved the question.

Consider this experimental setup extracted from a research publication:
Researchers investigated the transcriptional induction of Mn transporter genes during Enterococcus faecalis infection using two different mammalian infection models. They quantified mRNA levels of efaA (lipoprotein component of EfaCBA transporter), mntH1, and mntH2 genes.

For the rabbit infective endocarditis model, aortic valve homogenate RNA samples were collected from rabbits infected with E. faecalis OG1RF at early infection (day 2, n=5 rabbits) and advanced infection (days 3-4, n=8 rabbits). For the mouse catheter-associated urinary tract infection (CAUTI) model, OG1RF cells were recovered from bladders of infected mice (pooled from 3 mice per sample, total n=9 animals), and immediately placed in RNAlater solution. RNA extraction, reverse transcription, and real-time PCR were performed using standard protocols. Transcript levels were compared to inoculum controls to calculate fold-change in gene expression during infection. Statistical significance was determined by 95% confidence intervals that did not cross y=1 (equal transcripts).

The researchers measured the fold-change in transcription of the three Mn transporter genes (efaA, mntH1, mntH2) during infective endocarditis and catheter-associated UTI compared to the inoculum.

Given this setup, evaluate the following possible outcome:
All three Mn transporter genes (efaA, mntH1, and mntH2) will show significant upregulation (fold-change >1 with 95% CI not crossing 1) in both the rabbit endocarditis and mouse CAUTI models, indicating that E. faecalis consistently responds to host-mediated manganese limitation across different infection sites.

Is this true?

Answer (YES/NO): NO